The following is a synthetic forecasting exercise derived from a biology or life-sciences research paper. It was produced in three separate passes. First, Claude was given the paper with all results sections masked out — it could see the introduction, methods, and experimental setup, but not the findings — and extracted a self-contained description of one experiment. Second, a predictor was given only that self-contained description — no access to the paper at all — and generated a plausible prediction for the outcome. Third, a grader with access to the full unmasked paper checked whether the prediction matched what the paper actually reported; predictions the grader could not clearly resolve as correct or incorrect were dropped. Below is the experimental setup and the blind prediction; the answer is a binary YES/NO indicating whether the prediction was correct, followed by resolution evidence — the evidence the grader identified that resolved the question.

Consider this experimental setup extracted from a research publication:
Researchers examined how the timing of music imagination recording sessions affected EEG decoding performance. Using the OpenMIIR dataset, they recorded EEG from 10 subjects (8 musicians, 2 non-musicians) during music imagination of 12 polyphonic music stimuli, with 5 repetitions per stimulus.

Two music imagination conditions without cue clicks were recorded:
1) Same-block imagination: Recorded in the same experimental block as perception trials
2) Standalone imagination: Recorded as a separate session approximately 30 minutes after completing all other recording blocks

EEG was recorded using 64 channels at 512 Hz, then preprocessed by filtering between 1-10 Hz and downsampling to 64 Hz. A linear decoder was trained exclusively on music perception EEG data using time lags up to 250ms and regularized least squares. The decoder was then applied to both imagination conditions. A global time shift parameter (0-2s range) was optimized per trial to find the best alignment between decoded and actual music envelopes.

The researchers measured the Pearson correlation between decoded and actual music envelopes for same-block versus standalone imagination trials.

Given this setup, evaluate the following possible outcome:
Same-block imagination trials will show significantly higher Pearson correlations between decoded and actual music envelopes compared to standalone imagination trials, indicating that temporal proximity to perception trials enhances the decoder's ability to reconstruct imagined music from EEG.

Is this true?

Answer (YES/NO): NO